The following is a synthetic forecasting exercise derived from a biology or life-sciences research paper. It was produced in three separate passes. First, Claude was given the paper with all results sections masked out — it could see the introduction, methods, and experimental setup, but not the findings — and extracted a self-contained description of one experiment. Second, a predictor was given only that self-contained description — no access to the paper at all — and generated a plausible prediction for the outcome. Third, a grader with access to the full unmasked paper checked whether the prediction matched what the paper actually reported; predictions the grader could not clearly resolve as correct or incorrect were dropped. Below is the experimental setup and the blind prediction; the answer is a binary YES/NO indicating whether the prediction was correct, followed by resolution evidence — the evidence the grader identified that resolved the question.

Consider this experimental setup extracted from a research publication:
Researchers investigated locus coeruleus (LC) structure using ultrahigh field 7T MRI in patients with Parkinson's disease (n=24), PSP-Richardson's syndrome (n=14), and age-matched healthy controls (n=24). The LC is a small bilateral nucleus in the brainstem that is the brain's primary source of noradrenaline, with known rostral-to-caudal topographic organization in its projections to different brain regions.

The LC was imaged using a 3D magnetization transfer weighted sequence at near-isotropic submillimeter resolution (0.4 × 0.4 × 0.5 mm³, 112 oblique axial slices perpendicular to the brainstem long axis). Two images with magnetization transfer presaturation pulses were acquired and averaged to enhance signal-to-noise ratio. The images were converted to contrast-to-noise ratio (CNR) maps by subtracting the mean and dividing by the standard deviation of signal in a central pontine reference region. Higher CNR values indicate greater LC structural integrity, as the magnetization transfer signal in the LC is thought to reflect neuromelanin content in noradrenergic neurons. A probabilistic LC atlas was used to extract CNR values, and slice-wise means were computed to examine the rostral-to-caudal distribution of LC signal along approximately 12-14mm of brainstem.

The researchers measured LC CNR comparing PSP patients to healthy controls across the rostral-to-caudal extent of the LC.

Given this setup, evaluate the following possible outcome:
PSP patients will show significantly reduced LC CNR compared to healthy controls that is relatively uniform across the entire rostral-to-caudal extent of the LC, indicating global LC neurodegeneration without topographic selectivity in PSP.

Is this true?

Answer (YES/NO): NO